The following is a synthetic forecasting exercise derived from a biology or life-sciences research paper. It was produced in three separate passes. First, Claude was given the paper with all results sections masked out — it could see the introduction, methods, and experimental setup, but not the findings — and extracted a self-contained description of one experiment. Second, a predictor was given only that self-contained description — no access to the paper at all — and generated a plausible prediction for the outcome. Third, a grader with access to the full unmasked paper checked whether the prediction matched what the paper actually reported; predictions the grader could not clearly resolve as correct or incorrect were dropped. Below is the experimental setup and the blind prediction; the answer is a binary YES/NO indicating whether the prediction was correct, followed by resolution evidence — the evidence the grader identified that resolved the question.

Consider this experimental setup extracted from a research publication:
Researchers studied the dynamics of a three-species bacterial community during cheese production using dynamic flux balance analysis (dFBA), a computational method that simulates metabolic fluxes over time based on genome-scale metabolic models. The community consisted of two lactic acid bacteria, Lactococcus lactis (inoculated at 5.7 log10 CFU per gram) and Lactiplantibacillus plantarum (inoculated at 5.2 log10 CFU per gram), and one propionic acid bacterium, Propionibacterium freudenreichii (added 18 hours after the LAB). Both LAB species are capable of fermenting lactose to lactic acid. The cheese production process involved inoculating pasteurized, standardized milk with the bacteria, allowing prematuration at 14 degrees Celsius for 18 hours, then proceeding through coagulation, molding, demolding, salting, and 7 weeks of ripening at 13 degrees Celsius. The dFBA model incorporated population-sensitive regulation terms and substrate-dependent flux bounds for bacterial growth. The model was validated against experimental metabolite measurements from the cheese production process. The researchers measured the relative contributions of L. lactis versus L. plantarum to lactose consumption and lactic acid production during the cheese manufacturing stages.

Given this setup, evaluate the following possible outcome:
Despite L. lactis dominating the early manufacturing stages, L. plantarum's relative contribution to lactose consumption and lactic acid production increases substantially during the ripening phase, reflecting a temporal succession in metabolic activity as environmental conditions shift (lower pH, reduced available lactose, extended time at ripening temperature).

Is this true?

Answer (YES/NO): NO